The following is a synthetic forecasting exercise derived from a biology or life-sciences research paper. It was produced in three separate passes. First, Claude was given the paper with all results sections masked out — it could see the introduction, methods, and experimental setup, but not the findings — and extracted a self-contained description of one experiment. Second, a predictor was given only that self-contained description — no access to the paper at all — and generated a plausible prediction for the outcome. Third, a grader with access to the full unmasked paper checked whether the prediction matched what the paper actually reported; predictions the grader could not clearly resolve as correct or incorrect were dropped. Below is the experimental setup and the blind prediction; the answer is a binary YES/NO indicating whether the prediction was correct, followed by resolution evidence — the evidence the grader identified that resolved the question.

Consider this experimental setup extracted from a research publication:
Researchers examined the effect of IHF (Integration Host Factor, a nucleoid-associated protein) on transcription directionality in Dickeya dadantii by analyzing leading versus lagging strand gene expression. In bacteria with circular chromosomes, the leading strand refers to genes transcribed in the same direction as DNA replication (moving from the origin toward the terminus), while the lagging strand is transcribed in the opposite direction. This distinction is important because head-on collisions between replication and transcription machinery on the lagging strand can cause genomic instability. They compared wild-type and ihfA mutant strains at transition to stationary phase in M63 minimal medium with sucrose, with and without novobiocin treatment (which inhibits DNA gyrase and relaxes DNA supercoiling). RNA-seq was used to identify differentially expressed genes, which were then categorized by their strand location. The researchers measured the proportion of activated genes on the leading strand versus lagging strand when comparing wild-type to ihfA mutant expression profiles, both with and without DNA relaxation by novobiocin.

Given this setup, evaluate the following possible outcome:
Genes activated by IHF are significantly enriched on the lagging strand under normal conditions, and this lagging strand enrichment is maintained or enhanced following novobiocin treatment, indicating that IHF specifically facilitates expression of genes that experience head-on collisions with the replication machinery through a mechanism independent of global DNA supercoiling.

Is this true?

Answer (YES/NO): NO